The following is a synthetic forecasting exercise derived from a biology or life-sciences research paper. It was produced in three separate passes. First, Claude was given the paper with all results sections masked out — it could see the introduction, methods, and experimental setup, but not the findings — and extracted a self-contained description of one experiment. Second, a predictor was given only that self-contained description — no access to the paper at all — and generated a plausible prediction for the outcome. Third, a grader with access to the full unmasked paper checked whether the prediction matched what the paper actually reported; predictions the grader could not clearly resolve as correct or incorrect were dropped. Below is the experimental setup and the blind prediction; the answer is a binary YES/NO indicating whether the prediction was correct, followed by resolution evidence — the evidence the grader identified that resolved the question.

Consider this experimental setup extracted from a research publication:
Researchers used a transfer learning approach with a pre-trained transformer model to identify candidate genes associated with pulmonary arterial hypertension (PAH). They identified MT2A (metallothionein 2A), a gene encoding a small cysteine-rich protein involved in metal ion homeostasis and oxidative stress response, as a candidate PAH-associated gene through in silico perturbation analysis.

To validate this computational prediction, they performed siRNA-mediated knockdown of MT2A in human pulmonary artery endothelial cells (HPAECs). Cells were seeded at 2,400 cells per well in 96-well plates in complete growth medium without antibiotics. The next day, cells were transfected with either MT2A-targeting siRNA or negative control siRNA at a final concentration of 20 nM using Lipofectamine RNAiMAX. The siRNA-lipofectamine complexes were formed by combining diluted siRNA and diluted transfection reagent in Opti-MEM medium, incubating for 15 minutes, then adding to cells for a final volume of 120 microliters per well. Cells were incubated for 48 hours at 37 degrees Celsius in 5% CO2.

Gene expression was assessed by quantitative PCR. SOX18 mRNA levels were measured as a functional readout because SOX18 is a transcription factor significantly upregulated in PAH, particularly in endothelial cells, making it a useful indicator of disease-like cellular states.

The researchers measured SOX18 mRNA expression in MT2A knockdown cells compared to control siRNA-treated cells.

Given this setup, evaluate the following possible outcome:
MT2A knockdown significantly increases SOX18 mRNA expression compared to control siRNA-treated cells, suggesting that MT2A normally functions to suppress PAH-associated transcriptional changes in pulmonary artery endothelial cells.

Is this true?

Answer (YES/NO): NO